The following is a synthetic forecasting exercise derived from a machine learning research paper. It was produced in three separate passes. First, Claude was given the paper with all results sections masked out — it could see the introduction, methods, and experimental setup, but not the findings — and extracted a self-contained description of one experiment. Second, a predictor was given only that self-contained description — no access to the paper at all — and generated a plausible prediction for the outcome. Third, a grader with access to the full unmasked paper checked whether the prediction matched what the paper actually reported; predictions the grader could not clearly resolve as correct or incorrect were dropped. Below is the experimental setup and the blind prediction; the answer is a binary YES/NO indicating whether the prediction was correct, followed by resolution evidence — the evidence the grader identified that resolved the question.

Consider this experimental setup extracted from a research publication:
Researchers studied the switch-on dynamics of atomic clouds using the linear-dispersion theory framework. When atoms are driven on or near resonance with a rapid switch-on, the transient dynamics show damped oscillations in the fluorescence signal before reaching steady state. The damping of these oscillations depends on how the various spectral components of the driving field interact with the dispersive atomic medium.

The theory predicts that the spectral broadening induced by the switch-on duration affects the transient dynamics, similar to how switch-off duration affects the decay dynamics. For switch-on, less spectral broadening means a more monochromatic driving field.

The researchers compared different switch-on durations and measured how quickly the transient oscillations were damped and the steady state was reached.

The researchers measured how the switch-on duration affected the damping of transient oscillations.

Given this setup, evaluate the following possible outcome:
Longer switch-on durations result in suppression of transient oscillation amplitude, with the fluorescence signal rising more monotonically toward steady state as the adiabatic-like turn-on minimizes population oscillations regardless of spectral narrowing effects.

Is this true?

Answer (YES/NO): NO